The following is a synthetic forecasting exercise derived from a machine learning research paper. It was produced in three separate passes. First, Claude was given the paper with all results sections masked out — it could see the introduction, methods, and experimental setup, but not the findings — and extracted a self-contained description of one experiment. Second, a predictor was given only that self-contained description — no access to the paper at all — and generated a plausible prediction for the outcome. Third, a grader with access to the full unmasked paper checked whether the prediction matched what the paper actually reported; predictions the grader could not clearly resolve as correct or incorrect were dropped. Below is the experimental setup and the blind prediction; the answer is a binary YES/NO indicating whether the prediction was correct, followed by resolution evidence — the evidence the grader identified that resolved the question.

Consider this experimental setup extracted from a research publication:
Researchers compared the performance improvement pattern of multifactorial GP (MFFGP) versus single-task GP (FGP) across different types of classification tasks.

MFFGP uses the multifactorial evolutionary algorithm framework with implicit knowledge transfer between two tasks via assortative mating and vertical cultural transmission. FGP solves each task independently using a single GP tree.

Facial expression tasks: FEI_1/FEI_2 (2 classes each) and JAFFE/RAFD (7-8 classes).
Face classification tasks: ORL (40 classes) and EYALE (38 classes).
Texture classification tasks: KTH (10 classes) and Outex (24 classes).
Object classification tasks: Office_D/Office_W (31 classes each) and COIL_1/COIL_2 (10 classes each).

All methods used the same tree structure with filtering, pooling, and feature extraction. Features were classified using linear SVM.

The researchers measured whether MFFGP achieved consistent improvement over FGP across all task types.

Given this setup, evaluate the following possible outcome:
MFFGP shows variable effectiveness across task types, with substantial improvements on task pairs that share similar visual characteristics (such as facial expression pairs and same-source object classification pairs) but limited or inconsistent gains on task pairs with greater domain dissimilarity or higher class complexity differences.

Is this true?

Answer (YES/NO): NO